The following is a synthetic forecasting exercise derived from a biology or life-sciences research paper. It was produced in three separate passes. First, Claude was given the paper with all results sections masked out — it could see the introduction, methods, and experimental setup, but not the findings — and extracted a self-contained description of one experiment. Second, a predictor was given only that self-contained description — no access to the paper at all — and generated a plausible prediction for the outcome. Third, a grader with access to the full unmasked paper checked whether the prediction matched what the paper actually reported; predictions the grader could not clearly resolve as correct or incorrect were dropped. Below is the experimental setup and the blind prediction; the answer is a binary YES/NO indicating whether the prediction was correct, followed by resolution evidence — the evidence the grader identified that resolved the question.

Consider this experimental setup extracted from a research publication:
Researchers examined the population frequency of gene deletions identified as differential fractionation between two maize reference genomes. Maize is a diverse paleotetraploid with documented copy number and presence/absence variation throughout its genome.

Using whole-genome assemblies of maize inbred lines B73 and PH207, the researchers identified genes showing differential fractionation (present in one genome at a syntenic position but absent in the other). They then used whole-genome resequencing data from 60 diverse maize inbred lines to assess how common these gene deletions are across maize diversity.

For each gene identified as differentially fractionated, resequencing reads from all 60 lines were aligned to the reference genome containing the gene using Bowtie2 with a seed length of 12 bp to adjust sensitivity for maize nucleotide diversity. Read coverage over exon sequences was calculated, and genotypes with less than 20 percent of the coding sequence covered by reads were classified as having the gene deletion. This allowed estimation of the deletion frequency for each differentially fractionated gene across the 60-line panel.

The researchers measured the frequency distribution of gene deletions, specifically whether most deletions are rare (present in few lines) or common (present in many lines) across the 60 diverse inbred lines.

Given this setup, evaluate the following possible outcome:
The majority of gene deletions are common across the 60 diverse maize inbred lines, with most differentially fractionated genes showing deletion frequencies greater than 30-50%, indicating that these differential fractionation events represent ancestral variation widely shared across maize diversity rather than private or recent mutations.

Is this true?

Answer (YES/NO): NO